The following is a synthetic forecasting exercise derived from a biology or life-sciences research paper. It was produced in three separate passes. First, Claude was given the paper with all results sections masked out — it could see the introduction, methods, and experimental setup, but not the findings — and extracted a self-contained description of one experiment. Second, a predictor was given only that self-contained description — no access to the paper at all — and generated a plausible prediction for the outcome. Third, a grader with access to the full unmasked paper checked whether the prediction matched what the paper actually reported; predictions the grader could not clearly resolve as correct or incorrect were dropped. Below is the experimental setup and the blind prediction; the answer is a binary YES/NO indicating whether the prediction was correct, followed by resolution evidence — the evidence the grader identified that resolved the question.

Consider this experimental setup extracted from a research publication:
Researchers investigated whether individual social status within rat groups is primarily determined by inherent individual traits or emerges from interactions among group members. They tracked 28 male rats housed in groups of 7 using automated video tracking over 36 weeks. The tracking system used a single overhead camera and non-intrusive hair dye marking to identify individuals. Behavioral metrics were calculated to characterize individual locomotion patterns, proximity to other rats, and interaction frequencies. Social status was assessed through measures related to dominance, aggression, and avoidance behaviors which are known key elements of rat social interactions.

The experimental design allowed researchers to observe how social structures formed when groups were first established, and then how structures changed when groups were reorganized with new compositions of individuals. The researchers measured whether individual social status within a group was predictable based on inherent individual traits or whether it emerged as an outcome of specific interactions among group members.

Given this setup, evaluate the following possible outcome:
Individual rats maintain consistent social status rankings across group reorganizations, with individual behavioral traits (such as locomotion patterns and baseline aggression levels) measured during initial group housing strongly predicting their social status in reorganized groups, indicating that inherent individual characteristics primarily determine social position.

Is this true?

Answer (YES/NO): NO